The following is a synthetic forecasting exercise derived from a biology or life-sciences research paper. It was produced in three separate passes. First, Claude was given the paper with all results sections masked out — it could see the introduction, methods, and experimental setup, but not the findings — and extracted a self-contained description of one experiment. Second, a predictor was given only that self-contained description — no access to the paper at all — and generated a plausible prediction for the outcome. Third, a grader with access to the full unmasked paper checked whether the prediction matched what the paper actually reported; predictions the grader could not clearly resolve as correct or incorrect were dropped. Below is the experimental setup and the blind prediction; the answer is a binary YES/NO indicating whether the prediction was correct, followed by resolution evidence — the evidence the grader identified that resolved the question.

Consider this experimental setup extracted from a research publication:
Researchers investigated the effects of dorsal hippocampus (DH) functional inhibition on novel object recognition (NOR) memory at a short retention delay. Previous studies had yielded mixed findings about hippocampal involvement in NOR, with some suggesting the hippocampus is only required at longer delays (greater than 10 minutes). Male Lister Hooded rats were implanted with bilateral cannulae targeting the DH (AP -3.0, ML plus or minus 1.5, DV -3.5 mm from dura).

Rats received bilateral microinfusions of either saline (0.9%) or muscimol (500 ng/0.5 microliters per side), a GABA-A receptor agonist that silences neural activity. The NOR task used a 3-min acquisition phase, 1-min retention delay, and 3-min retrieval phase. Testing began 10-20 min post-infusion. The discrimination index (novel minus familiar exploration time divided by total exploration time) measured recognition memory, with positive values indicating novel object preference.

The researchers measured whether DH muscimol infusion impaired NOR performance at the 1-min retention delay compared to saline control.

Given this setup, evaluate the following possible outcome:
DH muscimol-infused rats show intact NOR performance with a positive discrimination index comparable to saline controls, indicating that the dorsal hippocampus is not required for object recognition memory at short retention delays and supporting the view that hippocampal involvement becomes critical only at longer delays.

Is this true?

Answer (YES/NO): NO